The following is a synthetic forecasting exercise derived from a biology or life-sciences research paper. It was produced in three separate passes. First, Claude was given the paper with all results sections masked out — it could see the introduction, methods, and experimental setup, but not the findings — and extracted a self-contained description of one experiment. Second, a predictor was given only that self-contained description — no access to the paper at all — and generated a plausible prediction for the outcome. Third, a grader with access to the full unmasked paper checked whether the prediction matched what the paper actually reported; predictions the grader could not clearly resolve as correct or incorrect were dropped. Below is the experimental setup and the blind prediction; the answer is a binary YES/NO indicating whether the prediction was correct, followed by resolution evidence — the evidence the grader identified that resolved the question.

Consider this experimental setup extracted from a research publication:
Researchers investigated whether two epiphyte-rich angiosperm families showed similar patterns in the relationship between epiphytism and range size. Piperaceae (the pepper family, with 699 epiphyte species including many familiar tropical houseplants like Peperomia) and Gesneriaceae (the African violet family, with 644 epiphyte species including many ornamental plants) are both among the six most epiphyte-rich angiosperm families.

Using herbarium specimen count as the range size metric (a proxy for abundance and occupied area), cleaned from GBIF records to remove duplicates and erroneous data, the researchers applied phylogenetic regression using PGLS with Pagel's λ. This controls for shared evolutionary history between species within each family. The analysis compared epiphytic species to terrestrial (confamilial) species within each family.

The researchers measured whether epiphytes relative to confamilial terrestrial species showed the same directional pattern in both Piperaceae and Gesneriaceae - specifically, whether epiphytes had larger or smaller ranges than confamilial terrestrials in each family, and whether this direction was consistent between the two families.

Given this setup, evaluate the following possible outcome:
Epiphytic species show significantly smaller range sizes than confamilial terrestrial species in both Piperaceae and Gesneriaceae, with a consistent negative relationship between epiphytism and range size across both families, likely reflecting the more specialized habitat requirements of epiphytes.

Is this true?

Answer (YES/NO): NO